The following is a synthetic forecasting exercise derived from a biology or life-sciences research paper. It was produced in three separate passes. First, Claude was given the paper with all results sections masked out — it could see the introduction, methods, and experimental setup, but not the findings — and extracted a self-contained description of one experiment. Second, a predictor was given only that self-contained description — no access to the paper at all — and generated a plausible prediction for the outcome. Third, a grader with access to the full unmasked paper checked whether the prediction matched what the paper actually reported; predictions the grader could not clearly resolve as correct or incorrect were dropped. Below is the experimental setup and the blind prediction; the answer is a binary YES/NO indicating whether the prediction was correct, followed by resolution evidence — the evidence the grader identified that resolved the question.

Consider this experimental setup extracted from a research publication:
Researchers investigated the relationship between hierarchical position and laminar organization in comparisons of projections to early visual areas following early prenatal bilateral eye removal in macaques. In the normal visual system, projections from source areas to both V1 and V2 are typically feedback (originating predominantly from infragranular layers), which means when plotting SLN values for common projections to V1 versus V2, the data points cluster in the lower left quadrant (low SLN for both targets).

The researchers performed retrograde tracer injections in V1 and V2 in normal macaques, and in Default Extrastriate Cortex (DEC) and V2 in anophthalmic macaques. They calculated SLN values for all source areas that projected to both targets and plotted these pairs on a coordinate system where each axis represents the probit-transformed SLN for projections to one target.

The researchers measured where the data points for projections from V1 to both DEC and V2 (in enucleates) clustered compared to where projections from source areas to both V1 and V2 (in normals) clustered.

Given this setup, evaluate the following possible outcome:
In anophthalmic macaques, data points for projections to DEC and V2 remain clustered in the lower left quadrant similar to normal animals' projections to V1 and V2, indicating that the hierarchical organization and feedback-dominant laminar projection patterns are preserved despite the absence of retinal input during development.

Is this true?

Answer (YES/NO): NO